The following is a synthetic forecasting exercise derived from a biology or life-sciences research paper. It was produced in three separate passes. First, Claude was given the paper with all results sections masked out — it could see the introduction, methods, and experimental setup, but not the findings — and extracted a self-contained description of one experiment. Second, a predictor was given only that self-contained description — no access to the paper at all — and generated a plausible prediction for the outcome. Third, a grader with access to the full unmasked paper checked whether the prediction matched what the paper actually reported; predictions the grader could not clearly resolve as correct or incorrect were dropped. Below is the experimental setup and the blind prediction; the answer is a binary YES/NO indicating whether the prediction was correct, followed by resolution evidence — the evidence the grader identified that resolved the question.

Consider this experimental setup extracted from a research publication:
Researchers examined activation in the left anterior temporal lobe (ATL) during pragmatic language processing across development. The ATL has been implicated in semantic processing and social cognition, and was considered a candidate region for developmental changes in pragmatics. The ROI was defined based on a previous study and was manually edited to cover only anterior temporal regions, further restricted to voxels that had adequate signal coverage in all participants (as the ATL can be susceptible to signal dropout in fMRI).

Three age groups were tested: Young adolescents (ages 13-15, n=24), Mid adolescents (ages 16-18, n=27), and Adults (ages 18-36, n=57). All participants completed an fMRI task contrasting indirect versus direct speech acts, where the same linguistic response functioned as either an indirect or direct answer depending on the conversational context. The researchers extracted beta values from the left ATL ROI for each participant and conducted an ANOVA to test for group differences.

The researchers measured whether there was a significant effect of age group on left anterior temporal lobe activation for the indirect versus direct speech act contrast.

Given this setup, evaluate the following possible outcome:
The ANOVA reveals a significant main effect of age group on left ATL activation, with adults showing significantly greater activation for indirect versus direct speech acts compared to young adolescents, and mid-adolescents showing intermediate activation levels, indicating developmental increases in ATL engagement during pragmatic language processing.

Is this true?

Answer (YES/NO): NO